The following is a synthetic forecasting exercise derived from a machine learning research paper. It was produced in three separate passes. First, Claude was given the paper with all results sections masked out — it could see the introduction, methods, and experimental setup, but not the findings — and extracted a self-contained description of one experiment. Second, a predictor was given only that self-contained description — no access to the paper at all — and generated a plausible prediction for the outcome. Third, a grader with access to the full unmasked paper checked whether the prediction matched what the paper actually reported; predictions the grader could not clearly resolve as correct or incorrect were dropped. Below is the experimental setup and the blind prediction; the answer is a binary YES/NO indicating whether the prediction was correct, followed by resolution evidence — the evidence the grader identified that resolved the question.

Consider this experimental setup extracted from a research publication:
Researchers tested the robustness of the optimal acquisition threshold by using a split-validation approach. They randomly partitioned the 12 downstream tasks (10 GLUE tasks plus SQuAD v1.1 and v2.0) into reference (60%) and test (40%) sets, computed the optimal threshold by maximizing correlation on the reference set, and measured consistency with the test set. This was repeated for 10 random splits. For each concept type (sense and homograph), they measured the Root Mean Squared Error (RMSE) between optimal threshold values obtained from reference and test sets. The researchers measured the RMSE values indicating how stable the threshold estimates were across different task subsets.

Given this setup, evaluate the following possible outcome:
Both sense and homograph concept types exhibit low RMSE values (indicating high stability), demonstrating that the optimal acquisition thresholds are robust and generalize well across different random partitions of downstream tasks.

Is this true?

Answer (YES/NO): YES